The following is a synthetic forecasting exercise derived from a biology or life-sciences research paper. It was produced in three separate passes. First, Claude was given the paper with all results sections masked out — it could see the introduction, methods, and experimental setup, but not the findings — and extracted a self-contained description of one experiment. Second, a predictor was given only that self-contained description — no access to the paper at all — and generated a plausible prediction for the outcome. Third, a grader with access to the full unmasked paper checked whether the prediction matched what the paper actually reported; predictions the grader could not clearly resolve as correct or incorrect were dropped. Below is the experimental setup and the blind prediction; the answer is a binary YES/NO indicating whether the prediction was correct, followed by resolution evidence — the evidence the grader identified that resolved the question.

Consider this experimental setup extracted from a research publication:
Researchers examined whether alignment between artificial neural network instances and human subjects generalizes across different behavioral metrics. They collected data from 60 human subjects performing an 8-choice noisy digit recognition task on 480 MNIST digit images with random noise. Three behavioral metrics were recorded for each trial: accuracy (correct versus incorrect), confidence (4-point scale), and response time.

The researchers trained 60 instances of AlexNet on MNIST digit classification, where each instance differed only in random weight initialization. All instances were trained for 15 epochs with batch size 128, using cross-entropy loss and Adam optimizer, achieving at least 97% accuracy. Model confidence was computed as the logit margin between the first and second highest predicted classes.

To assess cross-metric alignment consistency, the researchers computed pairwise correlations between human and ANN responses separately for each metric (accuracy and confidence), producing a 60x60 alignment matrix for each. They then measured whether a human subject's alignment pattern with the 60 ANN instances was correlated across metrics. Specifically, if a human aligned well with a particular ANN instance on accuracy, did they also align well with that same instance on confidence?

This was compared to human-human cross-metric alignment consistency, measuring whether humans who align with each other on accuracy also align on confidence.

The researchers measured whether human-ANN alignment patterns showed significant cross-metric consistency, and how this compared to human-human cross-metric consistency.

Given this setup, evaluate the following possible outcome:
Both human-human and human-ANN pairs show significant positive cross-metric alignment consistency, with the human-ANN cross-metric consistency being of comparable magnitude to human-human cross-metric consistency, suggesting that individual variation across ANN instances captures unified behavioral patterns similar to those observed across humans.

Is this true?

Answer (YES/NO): YES